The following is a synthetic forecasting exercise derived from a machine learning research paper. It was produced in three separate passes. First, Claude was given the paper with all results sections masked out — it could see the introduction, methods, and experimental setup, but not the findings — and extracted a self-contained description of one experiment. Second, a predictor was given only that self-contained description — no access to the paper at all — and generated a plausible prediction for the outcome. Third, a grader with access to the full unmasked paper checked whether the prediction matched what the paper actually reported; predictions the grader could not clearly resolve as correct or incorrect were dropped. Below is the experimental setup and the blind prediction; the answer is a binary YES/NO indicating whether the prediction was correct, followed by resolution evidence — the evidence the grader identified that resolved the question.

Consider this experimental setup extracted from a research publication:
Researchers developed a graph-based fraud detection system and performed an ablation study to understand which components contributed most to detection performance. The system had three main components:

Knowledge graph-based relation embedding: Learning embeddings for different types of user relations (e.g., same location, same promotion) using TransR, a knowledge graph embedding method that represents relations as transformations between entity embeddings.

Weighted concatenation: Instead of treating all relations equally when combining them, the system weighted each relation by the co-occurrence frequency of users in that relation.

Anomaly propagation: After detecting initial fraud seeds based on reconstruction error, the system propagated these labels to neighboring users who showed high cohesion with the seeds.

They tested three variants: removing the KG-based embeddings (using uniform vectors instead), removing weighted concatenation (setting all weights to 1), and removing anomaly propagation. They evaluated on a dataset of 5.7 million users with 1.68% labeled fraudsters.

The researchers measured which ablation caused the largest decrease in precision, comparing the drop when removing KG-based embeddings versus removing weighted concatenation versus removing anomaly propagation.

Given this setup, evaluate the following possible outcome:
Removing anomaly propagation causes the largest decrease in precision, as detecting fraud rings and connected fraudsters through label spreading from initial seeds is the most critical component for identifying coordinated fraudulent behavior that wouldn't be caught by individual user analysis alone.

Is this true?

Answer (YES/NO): NO